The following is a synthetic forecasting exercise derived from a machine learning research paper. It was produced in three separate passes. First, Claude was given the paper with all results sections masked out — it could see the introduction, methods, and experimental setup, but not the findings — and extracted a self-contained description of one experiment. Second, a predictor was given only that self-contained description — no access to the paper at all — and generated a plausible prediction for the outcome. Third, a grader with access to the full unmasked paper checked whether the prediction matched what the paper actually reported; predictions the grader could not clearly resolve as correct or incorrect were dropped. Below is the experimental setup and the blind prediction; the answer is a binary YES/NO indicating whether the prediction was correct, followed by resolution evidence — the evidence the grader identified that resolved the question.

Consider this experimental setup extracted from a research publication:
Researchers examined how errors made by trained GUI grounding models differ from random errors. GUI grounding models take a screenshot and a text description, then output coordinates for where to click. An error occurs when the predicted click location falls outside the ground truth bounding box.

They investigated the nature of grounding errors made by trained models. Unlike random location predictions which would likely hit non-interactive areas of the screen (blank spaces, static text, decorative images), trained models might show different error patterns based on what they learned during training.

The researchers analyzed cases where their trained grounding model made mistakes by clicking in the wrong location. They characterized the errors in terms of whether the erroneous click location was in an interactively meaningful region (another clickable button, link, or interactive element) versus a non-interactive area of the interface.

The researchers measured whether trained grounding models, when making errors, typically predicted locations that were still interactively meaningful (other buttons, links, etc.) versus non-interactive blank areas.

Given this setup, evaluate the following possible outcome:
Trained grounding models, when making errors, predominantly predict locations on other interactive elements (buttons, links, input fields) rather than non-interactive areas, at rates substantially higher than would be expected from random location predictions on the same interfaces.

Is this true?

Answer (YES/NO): YES